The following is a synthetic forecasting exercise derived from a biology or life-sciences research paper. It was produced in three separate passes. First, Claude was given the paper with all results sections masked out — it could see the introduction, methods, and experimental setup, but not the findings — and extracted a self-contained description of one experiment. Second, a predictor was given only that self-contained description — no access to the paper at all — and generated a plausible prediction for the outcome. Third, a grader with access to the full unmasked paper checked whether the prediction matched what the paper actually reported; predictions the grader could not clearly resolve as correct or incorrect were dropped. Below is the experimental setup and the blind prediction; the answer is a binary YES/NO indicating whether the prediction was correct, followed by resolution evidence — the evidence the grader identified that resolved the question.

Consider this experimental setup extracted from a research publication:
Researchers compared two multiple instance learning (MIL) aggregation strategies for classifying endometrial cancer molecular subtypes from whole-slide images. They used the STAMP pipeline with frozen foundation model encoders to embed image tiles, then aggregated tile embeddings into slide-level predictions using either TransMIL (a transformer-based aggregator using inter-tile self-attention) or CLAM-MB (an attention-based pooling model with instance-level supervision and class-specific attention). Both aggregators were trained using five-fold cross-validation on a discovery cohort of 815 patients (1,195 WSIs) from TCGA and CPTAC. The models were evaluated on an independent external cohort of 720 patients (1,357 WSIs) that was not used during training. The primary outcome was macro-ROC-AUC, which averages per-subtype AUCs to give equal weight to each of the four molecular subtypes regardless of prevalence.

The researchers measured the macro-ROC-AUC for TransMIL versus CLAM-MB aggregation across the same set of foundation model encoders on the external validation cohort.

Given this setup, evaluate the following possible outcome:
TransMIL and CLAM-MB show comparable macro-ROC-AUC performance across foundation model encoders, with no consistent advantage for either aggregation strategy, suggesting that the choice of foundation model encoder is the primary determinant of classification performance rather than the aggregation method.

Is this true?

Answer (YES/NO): NO